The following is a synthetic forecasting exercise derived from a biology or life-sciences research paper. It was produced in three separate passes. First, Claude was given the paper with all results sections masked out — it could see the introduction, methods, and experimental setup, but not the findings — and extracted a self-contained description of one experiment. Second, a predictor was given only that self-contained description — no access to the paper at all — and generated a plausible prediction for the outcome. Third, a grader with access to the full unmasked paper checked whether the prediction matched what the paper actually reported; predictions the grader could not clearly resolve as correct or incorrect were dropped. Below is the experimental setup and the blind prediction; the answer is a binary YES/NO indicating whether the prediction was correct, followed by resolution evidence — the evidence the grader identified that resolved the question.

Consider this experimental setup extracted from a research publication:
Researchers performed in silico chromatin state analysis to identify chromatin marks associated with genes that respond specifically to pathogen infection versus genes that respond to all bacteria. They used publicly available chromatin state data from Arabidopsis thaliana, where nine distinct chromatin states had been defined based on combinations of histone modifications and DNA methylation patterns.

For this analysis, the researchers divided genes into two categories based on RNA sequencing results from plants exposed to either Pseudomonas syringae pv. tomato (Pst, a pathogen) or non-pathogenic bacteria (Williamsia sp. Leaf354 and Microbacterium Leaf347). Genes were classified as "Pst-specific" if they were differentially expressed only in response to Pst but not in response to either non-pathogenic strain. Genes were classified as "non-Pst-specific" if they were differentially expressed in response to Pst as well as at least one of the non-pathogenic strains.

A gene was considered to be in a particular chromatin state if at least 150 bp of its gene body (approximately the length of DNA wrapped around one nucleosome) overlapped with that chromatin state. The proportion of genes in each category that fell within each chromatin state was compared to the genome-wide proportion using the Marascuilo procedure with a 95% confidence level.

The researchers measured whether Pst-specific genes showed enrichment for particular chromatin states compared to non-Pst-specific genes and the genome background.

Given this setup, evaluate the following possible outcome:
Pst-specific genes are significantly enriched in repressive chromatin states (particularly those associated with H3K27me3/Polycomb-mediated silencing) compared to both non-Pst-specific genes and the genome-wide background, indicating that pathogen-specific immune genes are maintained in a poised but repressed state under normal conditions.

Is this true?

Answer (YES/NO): NO